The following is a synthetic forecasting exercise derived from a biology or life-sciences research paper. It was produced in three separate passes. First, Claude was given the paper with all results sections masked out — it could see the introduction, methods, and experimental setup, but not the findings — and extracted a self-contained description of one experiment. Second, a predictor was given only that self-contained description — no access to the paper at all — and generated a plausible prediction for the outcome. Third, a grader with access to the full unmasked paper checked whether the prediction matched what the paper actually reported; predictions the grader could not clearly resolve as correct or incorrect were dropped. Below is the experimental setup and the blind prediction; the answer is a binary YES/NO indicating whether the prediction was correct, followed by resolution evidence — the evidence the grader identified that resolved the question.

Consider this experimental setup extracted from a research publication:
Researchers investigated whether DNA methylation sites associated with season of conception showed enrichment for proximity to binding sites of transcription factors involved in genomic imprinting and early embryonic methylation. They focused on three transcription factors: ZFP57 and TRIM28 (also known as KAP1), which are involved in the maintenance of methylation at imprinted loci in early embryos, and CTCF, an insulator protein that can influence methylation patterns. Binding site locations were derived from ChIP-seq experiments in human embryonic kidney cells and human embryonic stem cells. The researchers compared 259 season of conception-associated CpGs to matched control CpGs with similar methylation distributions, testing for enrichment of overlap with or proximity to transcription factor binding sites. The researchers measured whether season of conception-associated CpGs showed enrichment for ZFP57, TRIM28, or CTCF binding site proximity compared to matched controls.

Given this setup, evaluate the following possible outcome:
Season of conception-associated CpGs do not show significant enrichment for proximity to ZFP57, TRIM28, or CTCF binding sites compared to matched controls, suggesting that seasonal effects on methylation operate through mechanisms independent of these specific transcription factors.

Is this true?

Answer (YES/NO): NO